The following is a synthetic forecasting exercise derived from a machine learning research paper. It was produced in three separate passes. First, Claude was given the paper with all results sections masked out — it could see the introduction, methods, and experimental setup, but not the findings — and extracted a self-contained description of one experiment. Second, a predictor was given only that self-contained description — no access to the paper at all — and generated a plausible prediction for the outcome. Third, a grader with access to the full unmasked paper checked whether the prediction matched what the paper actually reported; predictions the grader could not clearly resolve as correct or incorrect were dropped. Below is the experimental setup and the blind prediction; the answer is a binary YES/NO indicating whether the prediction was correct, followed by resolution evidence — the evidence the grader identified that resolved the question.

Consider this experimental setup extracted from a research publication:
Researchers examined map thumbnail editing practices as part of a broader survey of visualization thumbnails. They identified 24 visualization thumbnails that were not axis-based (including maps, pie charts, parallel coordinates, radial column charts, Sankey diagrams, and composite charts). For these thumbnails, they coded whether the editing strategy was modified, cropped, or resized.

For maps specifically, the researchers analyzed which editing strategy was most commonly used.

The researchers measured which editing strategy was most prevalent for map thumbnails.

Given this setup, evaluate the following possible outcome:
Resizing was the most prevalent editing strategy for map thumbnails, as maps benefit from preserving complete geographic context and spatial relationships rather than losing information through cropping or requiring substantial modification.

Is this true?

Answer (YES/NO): NO